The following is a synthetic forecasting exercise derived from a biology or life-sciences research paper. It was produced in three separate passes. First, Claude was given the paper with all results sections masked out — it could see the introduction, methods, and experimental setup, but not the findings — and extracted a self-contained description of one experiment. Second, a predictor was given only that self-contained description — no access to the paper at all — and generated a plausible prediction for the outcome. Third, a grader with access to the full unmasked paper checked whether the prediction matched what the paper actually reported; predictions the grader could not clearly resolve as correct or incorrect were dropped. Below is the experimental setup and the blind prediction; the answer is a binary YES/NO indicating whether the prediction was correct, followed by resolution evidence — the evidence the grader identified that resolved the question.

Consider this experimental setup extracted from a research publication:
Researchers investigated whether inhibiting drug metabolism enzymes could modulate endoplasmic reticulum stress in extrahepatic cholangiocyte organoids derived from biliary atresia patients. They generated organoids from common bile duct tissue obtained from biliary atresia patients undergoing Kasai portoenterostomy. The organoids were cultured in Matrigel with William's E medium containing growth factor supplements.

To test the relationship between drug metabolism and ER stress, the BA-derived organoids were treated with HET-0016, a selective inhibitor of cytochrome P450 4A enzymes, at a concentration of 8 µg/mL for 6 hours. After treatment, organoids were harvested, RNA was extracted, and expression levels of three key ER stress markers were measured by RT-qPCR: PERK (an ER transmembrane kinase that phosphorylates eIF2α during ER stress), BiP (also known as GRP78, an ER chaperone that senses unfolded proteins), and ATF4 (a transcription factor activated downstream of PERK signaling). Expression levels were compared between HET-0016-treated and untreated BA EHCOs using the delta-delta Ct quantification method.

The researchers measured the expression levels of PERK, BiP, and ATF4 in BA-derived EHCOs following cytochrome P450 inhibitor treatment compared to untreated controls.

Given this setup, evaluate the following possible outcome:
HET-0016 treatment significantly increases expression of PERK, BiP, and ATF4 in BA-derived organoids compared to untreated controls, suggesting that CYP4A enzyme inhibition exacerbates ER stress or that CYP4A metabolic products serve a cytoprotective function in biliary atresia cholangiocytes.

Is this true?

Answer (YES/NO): NO